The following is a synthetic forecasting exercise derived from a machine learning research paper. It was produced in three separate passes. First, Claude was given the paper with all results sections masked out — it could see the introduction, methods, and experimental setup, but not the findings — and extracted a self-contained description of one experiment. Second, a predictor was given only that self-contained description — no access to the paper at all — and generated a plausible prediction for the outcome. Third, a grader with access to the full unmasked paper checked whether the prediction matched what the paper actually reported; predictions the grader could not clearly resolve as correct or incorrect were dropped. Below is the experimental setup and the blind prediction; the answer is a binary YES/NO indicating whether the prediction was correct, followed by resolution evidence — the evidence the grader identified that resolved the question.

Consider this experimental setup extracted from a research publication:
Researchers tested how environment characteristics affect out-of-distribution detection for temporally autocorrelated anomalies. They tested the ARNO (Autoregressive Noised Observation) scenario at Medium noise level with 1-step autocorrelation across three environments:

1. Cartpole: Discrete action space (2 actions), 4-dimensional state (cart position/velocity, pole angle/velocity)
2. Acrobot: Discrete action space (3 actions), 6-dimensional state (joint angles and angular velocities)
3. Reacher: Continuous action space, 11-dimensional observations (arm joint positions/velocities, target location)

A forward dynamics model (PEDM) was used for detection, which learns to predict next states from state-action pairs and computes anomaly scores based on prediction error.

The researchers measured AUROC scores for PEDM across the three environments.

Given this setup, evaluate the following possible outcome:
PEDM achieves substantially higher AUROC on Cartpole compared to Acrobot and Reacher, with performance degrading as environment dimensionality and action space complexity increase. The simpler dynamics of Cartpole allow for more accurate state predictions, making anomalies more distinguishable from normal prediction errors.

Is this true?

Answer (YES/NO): NO